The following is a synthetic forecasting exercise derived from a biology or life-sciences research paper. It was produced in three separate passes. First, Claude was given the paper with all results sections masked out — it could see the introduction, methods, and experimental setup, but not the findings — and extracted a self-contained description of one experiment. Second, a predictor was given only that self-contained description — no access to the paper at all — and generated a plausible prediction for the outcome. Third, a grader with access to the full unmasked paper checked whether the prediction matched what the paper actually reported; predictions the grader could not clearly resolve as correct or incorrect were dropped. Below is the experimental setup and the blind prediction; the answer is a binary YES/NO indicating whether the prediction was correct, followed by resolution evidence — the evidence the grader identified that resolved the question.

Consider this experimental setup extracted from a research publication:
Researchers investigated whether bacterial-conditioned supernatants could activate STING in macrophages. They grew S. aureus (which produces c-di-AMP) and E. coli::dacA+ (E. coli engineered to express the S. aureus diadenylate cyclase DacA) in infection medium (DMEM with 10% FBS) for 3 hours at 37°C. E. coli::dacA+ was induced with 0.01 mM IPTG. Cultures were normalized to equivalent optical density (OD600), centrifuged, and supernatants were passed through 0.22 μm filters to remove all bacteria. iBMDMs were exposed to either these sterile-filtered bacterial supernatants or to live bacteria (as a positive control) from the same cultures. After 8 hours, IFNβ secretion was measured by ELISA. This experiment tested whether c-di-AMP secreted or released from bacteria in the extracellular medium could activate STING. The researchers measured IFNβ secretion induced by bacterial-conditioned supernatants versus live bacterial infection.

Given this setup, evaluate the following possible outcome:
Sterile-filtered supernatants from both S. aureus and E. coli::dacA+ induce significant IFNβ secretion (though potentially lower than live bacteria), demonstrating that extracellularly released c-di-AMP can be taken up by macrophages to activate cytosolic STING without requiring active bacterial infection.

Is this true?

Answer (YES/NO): NO